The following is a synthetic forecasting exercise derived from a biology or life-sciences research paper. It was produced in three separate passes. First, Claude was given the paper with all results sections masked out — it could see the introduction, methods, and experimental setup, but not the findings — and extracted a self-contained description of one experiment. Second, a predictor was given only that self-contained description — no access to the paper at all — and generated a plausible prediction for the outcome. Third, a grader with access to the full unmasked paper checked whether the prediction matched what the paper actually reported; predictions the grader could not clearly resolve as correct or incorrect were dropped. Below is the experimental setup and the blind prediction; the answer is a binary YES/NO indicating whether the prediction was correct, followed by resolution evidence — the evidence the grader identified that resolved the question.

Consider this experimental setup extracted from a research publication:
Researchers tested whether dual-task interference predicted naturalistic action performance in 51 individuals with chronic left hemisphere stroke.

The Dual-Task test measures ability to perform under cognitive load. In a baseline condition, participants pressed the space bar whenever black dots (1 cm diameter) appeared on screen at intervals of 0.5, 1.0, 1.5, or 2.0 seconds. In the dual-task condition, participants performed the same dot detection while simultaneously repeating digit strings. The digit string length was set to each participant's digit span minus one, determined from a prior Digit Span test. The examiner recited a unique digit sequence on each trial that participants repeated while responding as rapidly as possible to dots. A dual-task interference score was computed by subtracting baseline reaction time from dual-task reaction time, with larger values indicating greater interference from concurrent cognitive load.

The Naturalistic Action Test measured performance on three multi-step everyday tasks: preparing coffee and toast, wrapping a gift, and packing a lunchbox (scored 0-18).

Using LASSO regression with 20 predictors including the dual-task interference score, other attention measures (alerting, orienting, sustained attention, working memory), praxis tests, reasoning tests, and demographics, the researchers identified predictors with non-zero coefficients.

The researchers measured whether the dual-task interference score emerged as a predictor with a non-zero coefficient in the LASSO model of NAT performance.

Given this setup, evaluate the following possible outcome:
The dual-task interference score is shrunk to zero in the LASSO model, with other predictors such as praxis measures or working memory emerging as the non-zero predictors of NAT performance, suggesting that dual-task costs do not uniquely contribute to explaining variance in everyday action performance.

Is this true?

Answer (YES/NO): NO